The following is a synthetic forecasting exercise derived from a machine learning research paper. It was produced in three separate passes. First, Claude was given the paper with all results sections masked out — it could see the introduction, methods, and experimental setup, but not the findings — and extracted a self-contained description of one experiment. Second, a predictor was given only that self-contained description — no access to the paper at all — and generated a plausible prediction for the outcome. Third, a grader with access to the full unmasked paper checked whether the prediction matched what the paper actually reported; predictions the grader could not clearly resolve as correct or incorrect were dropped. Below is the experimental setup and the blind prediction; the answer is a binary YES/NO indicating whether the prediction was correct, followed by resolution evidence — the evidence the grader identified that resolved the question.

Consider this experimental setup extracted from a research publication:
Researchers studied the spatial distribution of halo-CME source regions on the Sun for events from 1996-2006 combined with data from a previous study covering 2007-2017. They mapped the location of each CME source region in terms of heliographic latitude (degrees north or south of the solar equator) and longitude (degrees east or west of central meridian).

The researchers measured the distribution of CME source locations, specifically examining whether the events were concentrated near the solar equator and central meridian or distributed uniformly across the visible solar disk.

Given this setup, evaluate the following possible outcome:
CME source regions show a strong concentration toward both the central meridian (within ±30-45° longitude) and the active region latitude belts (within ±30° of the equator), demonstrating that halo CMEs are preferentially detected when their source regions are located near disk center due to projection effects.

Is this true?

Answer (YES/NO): YES